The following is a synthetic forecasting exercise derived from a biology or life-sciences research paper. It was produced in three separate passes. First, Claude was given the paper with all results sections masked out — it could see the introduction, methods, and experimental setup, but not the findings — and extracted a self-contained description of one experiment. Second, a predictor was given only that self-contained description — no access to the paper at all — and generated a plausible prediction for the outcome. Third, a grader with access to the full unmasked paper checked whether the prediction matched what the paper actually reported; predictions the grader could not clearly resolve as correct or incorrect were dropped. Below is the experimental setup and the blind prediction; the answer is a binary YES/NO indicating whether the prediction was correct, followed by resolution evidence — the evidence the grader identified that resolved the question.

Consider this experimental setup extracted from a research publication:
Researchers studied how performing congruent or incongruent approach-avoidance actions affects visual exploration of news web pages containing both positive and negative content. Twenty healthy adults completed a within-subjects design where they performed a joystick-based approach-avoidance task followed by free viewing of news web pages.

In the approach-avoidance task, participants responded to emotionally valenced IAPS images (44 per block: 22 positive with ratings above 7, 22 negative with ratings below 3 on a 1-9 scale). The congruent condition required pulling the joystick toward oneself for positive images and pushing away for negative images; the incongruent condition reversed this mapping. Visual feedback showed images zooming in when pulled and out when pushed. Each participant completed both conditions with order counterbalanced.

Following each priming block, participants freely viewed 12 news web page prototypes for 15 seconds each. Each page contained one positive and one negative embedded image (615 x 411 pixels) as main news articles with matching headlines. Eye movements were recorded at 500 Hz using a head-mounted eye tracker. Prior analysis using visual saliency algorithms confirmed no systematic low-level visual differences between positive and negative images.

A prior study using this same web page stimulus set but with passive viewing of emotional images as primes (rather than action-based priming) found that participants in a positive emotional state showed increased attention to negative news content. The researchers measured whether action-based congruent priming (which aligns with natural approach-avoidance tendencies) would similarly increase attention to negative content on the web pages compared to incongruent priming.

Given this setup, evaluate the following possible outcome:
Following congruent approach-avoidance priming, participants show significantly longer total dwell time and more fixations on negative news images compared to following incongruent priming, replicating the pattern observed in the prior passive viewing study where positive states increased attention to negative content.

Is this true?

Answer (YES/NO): NO